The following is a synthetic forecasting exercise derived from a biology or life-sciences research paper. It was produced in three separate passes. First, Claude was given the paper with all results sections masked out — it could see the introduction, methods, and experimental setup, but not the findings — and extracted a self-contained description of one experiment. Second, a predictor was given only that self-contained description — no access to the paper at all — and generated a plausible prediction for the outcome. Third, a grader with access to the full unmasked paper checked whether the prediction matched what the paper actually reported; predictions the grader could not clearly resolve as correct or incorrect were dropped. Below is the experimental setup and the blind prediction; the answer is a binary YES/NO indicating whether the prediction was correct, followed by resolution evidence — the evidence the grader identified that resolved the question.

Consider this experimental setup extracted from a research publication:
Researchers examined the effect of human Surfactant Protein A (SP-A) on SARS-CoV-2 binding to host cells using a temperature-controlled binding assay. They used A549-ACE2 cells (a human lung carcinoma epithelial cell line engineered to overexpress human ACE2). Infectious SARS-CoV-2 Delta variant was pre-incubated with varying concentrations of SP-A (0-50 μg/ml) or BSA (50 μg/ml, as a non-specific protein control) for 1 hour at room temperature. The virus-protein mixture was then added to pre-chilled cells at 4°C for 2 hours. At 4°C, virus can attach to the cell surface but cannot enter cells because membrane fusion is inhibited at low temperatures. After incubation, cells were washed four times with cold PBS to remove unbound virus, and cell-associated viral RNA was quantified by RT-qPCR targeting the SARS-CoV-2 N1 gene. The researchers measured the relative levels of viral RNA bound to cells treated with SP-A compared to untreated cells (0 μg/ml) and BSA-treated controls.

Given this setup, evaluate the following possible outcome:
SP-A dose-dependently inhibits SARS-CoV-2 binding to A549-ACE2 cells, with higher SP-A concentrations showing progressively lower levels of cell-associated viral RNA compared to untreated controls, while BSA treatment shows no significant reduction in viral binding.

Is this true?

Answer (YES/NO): YES